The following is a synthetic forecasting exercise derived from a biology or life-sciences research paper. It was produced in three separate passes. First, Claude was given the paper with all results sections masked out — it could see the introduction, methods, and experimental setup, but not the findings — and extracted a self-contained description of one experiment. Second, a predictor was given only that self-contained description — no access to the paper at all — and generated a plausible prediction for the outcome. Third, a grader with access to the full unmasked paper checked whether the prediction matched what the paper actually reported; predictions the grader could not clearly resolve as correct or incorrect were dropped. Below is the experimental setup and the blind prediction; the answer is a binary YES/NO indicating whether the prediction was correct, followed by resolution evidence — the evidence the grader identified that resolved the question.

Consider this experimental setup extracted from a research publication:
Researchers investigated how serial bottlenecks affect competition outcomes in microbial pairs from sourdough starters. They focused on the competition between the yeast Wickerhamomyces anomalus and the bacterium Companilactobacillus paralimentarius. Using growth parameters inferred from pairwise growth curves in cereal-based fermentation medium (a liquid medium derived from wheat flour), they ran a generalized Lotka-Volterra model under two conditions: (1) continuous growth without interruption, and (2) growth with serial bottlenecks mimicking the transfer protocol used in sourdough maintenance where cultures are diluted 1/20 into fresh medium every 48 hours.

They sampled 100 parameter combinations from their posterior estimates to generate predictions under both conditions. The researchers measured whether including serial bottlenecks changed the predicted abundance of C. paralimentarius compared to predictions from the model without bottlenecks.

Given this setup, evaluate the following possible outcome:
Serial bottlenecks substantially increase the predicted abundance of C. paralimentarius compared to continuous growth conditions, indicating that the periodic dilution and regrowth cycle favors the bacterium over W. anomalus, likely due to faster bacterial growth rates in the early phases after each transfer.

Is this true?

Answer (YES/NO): NO